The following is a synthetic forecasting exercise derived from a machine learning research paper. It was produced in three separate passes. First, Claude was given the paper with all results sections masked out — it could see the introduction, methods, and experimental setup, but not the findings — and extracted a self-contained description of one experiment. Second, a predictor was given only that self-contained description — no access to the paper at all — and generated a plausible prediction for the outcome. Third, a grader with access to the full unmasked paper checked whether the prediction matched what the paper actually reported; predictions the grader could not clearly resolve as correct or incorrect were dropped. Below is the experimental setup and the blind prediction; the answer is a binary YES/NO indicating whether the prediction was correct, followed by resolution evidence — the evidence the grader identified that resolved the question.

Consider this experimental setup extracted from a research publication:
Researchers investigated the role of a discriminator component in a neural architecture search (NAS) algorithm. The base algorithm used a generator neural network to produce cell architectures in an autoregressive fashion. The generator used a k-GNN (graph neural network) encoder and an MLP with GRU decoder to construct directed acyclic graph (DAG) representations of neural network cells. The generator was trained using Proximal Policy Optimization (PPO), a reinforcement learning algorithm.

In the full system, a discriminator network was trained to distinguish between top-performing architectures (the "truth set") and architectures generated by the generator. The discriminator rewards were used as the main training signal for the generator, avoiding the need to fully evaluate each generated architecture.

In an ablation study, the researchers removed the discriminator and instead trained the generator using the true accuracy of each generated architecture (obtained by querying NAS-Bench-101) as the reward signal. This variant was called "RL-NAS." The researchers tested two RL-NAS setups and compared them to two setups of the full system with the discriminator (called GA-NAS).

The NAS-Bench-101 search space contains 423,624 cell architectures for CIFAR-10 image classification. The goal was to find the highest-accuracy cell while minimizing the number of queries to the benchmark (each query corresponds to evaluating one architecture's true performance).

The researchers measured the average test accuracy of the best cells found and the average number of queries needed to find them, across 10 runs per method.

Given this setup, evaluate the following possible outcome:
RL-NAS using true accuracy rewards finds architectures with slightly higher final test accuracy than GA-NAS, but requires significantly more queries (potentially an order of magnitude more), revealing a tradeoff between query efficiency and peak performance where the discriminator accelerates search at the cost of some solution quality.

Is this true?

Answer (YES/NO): NO